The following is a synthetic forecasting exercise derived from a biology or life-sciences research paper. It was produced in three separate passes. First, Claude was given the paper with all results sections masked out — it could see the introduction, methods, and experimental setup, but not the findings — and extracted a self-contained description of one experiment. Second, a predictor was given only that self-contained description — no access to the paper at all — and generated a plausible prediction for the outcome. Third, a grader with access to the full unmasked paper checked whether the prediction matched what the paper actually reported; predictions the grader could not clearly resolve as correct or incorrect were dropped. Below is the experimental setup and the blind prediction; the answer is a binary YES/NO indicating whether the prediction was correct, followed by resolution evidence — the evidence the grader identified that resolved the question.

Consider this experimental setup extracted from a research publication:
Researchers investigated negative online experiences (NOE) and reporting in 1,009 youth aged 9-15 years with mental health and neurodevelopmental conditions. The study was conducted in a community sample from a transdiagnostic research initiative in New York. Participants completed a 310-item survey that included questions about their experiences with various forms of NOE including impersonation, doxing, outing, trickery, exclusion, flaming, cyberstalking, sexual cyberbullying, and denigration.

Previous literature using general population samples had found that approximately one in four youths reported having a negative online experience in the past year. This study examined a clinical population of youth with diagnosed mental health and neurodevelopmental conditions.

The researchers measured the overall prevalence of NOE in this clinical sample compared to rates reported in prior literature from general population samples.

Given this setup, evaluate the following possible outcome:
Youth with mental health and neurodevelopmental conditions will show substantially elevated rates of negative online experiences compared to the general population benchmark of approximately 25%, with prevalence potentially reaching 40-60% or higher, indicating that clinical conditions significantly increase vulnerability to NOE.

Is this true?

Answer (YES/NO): NO